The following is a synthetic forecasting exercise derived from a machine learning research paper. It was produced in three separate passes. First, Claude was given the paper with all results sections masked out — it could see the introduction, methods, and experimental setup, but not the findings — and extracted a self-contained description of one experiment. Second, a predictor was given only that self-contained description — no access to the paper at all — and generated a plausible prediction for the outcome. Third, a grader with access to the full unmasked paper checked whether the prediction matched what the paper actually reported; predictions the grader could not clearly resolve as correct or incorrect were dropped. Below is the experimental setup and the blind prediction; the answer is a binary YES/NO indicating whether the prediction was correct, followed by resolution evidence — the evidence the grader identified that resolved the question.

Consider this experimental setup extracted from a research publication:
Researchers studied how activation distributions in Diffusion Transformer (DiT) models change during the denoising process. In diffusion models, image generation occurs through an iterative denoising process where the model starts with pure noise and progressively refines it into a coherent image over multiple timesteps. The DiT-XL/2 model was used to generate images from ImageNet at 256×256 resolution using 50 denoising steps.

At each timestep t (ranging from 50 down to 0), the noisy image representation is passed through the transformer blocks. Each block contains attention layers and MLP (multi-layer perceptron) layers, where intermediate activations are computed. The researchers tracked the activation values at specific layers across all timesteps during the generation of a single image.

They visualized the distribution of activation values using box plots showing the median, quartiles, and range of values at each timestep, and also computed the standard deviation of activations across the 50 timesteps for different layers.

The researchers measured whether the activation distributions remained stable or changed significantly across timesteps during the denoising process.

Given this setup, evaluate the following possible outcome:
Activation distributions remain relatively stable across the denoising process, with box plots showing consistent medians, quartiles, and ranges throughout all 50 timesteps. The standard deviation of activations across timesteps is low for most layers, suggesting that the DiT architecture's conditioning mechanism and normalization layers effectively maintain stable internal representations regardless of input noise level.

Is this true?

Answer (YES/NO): NO